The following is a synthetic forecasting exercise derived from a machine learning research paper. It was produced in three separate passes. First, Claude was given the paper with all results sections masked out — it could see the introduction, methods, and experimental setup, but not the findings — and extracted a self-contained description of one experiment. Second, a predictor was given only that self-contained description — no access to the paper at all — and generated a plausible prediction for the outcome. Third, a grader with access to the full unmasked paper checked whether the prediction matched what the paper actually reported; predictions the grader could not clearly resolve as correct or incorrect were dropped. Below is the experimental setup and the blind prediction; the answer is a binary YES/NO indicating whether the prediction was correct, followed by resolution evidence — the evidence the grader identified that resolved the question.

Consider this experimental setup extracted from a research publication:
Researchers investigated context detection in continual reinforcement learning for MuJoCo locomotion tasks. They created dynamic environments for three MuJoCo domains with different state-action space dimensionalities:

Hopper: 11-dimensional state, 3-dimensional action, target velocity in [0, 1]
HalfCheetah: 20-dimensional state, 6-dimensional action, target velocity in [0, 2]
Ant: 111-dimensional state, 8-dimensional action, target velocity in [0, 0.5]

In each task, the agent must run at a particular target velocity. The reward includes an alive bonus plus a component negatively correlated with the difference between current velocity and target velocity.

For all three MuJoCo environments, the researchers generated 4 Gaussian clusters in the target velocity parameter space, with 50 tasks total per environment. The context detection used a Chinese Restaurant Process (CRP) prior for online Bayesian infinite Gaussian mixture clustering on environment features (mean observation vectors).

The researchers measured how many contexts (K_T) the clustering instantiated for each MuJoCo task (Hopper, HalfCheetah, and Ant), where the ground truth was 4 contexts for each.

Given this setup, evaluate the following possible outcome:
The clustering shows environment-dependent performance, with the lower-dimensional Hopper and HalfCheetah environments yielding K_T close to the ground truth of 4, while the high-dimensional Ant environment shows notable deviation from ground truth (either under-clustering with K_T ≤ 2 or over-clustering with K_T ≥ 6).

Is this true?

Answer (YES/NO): NO